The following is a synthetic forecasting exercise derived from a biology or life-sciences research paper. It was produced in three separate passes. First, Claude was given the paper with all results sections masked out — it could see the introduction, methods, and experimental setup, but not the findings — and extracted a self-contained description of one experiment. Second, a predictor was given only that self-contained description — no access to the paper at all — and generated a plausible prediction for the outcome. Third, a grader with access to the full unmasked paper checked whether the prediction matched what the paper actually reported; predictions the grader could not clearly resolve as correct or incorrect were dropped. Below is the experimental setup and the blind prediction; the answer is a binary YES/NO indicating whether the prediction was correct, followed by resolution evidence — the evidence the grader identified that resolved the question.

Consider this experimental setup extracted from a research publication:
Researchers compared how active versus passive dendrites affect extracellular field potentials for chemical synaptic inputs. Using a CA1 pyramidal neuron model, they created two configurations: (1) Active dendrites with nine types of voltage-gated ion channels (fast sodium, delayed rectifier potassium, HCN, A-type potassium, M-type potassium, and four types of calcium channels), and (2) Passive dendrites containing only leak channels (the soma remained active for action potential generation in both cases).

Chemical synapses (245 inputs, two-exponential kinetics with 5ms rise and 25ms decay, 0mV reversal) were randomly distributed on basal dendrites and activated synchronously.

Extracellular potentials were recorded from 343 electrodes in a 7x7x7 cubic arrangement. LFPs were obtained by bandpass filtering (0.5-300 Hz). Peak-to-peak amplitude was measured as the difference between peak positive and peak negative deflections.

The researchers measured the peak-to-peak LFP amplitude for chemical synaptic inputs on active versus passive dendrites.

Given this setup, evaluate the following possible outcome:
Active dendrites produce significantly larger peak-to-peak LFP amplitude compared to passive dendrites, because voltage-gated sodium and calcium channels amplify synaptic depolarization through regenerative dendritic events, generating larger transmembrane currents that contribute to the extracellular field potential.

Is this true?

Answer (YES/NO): NO